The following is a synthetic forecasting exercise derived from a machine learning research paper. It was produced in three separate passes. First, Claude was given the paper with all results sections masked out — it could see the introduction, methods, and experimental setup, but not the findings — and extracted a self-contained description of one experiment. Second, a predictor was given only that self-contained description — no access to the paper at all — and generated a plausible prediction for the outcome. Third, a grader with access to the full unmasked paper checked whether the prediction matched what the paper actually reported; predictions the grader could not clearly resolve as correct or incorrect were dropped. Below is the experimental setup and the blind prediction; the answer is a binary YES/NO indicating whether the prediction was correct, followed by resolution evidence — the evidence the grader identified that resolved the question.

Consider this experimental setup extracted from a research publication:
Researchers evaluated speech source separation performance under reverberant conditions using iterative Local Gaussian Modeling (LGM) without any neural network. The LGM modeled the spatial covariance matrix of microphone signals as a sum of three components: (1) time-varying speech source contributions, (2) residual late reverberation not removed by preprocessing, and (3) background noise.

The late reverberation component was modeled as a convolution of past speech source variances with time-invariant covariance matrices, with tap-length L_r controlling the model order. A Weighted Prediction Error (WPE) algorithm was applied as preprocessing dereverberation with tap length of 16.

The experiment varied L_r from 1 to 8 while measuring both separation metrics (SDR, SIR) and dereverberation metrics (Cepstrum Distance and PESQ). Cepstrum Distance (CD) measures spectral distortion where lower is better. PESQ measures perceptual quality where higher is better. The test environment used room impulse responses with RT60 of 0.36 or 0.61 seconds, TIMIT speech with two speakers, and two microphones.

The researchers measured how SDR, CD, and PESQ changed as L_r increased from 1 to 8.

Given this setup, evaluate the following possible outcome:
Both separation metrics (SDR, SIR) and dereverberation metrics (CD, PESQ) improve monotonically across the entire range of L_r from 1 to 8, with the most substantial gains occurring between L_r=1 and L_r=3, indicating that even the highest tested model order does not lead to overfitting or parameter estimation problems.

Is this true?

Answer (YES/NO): NO